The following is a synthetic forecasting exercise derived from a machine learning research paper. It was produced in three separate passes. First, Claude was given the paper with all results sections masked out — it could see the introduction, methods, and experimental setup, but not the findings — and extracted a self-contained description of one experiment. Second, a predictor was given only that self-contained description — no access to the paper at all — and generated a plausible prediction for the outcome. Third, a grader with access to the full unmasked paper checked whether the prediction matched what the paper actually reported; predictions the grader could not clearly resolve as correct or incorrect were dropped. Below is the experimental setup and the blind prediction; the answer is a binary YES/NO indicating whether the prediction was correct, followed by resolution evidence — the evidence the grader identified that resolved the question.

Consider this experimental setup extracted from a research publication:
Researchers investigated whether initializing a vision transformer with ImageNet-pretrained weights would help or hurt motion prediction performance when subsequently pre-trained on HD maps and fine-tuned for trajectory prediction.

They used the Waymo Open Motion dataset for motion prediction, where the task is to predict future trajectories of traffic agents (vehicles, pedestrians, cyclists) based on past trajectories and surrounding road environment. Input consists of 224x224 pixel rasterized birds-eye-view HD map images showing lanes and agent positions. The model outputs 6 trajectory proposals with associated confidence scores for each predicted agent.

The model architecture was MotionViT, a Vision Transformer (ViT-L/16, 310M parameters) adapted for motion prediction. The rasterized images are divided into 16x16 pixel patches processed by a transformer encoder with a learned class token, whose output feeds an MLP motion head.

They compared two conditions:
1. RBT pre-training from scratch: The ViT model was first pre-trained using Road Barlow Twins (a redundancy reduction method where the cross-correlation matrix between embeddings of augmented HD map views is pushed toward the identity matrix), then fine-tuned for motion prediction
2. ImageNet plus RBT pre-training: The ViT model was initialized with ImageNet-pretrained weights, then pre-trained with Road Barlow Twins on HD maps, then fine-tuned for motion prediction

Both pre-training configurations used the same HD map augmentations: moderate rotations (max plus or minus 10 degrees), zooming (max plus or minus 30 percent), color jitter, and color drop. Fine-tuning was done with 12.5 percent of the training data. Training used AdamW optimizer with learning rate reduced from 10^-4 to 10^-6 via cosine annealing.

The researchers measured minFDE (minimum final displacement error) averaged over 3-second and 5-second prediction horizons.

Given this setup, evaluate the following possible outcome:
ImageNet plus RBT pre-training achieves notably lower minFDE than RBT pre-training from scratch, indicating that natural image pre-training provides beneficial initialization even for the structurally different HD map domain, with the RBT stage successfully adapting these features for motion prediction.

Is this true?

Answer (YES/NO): NO